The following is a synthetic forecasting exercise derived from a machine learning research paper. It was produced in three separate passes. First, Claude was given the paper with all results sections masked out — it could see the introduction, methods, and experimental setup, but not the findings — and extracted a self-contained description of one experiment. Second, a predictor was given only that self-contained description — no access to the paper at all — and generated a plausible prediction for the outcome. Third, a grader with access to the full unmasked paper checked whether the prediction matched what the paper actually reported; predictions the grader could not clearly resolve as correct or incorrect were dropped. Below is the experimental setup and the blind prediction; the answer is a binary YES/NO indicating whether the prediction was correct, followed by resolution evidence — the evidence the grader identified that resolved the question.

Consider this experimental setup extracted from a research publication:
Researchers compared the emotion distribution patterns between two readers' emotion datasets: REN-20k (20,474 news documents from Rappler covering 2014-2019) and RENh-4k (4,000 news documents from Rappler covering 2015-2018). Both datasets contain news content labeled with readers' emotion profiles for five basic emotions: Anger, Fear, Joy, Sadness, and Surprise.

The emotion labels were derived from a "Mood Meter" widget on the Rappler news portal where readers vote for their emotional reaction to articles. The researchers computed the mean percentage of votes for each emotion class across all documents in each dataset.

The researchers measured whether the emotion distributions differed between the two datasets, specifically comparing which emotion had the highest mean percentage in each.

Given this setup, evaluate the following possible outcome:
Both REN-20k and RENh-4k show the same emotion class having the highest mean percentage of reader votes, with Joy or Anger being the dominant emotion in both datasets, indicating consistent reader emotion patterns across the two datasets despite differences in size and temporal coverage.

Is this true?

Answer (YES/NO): NO